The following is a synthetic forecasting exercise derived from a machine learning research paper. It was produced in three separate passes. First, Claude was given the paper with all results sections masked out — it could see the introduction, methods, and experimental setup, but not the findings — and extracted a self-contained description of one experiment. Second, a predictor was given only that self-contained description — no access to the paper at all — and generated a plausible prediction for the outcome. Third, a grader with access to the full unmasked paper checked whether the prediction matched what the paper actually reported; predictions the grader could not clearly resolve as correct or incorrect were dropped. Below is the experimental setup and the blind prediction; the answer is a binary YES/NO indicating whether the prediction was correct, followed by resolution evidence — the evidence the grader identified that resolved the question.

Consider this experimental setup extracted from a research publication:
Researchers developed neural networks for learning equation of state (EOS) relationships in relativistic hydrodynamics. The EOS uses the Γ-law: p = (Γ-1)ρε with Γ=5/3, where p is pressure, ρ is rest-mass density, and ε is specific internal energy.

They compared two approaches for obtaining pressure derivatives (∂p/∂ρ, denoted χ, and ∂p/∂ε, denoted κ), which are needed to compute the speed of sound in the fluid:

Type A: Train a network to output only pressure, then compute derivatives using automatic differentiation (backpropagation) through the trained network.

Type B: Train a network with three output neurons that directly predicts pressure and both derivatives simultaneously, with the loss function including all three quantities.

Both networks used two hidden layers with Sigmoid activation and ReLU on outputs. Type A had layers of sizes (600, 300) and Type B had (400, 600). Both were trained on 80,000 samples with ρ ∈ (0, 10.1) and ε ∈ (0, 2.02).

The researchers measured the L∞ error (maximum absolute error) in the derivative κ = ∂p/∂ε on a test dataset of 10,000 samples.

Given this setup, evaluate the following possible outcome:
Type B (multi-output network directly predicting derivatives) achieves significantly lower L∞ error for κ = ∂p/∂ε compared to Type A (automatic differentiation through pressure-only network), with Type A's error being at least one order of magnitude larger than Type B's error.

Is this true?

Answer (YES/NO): YES